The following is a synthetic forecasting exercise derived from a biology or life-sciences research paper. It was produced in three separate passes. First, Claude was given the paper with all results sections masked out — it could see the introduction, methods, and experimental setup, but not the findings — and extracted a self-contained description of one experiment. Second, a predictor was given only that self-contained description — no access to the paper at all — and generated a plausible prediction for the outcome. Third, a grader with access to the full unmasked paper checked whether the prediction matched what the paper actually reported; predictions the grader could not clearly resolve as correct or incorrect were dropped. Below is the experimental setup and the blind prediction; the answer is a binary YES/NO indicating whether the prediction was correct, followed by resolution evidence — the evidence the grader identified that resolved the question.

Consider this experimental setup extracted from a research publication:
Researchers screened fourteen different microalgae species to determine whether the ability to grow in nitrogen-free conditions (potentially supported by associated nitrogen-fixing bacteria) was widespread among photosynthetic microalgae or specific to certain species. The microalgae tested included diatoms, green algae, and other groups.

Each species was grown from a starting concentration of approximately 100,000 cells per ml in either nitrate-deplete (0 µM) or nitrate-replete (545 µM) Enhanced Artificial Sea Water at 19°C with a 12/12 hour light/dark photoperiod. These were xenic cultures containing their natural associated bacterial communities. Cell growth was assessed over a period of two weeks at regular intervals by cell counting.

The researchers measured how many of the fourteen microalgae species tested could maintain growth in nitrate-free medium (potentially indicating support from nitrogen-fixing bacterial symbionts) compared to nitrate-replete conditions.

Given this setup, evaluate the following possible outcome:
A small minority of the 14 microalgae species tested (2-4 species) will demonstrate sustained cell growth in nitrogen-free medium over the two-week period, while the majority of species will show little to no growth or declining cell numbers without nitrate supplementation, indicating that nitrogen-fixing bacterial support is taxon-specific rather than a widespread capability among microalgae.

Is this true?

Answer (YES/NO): NO